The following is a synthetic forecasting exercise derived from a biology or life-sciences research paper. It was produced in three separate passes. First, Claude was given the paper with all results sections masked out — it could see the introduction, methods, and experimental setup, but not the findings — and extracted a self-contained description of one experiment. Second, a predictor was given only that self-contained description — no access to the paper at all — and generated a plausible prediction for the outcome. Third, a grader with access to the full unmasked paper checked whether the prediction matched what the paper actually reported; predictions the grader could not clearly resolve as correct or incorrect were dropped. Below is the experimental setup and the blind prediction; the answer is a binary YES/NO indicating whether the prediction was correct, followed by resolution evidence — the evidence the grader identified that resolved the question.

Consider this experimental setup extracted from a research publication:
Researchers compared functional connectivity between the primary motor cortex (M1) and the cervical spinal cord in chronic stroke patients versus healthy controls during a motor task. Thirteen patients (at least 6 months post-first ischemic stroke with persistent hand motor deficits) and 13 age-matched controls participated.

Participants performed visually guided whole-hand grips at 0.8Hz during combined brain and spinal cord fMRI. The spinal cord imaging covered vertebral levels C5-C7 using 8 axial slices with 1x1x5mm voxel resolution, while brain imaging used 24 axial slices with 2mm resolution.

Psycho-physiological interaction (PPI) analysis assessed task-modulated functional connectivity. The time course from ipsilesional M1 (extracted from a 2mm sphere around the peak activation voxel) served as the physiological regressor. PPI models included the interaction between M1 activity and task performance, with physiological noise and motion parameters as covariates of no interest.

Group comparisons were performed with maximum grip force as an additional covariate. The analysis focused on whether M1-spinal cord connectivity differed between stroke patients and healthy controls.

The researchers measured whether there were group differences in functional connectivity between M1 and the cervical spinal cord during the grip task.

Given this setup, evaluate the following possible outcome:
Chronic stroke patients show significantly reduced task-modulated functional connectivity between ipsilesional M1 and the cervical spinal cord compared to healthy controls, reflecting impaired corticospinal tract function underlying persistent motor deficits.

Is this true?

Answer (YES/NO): NO